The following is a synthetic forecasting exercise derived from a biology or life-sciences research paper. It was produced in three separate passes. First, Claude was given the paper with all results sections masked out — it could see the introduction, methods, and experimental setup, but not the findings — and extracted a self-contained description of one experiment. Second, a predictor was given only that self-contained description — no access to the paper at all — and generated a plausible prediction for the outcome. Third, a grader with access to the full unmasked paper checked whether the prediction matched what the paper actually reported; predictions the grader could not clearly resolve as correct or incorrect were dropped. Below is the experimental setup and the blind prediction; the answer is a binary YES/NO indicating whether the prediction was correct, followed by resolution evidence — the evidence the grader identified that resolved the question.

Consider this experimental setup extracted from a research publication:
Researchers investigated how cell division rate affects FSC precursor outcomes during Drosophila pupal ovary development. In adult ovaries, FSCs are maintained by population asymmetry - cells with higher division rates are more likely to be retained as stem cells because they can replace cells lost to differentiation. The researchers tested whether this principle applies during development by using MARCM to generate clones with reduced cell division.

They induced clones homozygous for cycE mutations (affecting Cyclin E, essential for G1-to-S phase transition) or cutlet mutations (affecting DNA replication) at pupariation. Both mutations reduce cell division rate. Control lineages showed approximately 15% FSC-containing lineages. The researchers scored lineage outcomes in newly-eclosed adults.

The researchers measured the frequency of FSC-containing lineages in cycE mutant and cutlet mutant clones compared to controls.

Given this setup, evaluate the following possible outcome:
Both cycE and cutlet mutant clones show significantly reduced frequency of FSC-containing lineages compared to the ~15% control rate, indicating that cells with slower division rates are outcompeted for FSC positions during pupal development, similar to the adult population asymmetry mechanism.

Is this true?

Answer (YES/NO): YES